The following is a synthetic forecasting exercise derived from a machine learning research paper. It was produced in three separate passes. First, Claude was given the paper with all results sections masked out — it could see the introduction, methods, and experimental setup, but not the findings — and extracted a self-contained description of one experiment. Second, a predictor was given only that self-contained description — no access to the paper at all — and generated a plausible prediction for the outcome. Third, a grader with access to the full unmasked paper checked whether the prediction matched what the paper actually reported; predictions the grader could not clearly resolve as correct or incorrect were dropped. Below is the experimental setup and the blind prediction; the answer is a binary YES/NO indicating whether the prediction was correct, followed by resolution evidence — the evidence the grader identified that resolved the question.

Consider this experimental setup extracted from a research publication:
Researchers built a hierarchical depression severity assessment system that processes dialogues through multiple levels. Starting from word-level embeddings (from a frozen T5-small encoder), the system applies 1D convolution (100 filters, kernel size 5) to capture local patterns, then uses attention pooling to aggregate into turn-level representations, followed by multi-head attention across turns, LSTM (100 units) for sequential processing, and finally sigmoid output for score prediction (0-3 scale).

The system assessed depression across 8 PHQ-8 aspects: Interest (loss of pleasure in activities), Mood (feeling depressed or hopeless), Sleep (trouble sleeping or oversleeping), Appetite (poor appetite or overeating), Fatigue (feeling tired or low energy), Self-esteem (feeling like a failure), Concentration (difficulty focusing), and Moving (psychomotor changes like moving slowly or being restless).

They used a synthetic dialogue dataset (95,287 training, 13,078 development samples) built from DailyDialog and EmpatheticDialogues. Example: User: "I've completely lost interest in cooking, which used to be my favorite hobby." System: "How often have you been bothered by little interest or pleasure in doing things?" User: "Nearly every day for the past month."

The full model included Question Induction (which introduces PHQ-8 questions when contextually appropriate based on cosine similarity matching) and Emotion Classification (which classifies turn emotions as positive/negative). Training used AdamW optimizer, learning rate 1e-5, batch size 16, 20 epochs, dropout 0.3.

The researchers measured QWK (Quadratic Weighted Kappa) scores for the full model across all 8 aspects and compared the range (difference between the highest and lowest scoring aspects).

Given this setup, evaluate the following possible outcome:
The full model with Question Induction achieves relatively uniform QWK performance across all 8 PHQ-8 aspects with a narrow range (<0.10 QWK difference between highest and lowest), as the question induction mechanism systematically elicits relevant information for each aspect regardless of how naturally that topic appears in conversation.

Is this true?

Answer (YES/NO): NO